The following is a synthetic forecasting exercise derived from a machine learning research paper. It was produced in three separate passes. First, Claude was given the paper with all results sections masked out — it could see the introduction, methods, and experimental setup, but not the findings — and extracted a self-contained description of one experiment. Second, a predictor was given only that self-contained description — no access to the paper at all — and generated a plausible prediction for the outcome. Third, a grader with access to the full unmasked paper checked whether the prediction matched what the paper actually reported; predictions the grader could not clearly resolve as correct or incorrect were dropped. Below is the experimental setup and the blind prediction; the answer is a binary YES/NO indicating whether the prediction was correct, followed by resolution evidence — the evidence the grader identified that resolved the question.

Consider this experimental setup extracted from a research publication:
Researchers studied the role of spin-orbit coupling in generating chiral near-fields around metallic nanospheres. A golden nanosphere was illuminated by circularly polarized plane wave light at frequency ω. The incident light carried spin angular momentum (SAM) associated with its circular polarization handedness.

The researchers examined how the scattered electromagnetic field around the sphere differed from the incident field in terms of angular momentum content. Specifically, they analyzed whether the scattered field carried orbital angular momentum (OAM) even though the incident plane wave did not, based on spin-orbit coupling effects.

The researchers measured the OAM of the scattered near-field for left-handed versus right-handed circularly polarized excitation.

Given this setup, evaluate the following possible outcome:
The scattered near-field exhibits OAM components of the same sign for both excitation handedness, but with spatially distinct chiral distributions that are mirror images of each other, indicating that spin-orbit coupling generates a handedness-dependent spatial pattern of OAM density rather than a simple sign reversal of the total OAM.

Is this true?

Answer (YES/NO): NO